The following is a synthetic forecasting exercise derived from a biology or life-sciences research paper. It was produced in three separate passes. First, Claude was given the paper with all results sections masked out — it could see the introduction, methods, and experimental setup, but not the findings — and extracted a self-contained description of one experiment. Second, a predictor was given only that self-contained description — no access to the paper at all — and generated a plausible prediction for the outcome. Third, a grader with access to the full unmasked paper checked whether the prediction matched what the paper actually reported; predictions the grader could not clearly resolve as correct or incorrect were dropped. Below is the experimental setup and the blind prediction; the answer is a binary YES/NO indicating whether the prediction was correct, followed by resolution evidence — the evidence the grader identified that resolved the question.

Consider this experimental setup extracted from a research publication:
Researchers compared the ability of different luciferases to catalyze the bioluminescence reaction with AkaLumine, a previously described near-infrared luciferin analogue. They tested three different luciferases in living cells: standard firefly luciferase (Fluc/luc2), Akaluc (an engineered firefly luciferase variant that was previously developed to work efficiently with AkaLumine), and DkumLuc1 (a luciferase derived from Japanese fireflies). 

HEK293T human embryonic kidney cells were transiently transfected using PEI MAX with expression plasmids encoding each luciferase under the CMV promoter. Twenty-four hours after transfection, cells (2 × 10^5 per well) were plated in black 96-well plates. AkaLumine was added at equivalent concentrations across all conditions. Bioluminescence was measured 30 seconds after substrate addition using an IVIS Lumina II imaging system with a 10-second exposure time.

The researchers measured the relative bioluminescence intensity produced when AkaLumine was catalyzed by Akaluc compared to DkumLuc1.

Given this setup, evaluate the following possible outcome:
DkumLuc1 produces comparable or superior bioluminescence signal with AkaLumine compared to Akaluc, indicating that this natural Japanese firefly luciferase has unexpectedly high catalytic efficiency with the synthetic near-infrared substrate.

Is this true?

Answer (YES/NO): NO